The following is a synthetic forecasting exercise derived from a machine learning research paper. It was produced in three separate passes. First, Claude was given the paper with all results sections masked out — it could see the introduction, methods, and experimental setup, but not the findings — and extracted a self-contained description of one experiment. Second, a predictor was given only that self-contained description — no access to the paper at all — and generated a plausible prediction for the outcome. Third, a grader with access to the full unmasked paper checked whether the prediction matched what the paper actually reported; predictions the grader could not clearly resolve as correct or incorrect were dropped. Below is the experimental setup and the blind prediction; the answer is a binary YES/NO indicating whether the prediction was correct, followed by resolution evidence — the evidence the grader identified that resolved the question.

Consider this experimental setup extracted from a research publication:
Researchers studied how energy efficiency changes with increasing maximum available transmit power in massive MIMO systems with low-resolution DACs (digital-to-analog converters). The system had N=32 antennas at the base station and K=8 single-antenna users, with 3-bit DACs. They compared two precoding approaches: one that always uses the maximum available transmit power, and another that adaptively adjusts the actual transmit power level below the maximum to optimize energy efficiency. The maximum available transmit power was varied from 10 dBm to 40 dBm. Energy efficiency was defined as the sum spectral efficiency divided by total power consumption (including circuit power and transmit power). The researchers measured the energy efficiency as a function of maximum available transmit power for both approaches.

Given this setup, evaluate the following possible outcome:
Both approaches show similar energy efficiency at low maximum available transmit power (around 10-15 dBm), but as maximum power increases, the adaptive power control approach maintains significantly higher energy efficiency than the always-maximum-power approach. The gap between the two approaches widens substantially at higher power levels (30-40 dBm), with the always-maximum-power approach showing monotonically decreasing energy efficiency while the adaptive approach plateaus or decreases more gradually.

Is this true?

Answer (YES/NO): NO